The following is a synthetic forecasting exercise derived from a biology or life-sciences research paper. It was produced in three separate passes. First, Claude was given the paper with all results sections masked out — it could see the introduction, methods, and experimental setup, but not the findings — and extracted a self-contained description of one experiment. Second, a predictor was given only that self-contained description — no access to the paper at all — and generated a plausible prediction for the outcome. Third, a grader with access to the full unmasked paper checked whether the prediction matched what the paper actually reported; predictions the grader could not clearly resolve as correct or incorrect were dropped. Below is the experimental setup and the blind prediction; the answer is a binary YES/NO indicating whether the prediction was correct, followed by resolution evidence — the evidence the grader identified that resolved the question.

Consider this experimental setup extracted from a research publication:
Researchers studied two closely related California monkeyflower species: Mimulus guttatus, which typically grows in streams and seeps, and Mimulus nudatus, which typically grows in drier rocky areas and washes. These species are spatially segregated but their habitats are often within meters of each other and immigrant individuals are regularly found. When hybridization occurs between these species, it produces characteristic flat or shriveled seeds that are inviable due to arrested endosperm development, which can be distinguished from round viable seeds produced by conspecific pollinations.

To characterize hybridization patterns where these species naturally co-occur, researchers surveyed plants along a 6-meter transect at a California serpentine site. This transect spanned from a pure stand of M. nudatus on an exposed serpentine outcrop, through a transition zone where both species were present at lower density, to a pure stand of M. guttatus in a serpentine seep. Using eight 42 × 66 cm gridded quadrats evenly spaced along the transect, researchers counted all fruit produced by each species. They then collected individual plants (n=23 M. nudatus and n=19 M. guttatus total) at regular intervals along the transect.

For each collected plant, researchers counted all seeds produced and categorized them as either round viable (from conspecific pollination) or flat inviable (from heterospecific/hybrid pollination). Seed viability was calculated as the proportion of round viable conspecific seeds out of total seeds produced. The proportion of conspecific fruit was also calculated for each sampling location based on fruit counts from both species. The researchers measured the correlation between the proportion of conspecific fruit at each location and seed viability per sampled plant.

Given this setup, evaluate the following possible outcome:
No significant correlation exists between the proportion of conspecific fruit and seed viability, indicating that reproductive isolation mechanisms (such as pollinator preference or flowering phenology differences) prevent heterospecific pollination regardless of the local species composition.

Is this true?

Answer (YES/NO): NO